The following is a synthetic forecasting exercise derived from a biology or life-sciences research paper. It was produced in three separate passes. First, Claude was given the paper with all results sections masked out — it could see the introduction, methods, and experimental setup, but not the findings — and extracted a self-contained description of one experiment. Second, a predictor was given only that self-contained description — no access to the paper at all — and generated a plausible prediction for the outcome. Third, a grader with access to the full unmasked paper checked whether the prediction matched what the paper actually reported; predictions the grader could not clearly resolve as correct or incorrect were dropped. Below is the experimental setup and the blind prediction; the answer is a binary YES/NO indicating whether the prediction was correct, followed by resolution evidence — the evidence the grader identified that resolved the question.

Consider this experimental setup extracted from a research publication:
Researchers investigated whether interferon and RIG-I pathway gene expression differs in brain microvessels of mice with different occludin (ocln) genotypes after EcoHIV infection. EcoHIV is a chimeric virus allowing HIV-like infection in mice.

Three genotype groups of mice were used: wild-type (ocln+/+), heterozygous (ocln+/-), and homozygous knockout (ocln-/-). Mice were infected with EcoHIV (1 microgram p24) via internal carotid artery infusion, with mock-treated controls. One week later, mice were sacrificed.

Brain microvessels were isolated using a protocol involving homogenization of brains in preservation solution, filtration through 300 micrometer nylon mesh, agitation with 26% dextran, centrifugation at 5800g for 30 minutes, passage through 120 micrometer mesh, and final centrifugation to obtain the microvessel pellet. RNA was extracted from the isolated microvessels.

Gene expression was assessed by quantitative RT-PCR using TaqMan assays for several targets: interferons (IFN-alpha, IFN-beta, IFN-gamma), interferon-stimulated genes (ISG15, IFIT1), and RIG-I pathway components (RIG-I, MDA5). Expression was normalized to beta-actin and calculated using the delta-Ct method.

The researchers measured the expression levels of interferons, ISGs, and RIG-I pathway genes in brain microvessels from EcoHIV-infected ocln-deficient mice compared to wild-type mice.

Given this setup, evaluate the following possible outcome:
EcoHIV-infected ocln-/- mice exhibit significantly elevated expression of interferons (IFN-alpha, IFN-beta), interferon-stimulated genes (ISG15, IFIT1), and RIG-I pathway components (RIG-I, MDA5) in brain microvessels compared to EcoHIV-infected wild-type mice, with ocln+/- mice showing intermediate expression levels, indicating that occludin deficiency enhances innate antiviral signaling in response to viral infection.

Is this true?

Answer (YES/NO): NO